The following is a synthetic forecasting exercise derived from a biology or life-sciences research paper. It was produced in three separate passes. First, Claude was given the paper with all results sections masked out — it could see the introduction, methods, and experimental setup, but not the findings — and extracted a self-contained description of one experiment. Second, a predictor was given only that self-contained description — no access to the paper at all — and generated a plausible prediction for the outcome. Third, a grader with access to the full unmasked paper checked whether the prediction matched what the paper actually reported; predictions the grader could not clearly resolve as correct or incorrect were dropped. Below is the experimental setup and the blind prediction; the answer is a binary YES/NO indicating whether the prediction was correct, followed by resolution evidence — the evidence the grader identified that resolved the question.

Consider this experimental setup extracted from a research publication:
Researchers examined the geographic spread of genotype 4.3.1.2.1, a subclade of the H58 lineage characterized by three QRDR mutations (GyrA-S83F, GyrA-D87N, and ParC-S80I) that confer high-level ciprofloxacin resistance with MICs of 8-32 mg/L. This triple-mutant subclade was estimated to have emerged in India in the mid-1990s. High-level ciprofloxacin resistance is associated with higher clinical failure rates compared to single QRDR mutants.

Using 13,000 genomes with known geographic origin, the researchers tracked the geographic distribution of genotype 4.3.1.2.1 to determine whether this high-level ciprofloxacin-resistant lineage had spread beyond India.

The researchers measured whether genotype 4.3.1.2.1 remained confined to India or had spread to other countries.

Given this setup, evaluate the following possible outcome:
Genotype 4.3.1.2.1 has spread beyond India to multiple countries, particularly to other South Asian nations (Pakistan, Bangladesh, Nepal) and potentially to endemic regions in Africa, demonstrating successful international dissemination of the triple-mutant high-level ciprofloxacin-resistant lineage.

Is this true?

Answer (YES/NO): NO